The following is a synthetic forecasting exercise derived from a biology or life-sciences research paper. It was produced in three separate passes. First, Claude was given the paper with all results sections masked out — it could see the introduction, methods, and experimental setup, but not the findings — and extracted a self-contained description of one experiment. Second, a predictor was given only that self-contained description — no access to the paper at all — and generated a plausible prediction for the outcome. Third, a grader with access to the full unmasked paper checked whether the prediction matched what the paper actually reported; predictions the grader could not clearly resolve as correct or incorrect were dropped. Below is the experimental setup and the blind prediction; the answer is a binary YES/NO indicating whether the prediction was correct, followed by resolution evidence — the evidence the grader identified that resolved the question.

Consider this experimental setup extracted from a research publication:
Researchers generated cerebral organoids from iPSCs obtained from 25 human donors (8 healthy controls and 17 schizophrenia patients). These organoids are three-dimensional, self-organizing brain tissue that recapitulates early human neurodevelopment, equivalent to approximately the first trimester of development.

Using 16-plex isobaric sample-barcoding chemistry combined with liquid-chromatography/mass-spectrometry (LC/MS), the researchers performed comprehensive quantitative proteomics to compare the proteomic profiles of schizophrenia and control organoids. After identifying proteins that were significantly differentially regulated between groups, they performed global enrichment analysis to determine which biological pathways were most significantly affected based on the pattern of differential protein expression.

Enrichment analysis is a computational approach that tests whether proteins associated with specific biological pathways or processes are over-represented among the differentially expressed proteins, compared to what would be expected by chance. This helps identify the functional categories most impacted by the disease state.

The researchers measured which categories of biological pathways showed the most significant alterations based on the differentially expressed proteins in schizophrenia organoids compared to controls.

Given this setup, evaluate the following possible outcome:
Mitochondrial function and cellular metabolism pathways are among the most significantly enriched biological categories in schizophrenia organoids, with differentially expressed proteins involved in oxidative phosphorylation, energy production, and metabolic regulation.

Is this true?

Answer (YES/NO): NO